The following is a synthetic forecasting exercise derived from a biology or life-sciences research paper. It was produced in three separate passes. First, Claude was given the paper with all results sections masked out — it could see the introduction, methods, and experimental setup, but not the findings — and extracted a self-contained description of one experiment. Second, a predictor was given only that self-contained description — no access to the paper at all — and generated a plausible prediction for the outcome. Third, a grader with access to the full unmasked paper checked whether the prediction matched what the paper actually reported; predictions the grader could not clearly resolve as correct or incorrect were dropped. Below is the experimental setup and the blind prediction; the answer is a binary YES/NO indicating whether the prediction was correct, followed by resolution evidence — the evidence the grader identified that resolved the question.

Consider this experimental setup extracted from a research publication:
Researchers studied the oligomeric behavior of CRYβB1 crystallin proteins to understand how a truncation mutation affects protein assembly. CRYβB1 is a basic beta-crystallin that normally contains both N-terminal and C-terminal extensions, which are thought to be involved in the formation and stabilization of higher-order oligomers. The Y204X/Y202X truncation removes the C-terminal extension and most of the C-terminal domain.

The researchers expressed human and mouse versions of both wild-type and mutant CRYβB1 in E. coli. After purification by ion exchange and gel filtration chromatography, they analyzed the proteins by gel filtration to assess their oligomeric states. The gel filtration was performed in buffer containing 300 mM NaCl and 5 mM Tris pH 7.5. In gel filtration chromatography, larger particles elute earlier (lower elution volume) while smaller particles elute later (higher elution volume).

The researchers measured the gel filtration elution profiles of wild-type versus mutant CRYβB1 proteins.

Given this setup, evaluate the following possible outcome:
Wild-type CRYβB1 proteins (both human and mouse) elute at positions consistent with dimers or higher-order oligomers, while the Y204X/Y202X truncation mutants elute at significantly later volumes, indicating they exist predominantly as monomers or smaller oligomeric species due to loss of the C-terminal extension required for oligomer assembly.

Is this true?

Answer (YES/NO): NO